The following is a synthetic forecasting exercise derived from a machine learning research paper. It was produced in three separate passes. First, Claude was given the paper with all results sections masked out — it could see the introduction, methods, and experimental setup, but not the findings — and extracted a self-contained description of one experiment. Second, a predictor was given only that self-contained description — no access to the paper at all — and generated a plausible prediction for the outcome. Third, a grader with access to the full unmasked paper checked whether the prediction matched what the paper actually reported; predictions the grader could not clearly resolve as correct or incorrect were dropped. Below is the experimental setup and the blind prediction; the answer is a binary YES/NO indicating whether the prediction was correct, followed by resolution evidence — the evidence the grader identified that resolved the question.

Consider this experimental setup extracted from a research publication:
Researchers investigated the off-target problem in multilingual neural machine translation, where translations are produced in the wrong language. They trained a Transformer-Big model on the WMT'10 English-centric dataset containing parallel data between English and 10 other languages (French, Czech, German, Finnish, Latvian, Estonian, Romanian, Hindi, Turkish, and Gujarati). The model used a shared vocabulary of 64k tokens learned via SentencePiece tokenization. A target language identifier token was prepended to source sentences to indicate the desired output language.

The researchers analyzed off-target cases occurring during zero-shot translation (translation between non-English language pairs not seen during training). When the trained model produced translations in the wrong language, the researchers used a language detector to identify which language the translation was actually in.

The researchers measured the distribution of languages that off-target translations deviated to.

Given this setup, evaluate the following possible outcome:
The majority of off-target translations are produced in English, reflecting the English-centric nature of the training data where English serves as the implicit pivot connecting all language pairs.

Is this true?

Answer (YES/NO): YES